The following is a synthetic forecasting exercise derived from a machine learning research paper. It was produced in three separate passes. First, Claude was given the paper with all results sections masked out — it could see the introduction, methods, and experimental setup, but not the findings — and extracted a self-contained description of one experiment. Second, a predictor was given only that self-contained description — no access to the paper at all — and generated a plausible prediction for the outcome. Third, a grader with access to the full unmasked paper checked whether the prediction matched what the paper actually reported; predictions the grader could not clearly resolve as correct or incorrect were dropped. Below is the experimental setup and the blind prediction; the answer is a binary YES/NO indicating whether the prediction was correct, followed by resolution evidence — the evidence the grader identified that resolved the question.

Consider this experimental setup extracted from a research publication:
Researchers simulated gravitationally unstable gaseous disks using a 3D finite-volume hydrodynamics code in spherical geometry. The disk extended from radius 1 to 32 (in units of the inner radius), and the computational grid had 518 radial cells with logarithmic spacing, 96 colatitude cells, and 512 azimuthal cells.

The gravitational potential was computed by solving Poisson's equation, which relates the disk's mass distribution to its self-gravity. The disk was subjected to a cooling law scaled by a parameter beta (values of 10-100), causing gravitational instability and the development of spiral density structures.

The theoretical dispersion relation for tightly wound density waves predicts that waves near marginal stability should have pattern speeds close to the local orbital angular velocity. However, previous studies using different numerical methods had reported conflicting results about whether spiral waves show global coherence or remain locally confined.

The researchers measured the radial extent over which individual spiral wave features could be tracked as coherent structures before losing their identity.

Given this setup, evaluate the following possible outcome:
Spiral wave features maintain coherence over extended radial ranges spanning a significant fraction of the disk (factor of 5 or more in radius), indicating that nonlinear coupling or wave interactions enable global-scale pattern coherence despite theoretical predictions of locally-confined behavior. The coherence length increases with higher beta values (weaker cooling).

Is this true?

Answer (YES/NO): NO